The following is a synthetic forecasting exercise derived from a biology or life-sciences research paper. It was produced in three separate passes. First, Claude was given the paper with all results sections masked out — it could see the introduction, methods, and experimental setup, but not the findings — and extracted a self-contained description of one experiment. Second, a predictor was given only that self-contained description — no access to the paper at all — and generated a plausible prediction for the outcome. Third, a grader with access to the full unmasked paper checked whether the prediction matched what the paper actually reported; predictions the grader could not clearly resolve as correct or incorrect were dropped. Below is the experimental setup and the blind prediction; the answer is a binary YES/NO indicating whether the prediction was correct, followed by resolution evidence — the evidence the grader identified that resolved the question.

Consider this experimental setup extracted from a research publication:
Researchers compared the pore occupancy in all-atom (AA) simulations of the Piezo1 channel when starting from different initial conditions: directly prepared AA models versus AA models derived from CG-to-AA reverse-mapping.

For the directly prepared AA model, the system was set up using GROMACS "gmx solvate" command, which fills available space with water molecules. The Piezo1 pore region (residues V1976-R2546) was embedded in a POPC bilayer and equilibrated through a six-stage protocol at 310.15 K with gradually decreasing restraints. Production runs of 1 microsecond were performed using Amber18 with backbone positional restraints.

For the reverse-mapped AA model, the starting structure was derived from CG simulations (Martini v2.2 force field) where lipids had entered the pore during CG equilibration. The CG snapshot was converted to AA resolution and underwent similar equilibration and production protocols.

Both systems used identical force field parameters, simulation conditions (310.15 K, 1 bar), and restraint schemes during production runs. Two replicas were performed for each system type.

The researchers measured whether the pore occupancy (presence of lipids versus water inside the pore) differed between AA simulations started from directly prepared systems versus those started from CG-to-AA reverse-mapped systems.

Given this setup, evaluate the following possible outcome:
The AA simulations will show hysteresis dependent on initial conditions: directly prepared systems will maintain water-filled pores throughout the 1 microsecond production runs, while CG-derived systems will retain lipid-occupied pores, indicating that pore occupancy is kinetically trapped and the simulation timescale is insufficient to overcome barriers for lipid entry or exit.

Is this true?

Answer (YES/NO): YES